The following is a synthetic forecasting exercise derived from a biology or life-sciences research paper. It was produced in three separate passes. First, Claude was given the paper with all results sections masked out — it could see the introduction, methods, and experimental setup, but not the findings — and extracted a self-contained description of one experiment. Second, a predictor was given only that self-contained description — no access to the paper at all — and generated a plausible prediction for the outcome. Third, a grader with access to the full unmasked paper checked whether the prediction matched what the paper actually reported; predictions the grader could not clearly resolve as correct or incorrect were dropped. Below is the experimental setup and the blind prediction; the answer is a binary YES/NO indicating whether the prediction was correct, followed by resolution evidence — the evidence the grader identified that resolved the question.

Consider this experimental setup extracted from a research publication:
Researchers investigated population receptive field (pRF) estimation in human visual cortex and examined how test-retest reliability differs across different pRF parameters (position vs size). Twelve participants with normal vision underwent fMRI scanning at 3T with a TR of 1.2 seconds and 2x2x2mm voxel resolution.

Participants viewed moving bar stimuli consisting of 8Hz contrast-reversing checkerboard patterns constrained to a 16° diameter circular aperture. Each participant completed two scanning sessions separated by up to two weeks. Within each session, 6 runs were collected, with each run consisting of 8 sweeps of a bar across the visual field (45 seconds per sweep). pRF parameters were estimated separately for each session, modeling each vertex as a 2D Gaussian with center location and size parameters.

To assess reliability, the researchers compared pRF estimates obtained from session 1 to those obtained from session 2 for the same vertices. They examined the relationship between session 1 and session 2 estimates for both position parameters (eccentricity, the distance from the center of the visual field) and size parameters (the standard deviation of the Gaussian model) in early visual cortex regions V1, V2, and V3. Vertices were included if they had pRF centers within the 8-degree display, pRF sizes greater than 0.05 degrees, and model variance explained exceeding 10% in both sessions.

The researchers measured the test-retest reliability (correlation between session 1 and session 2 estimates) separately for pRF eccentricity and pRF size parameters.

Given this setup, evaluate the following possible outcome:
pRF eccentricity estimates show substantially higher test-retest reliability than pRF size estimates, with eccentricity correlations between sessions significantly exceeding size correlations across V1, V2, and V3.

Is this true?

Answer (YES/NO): YES